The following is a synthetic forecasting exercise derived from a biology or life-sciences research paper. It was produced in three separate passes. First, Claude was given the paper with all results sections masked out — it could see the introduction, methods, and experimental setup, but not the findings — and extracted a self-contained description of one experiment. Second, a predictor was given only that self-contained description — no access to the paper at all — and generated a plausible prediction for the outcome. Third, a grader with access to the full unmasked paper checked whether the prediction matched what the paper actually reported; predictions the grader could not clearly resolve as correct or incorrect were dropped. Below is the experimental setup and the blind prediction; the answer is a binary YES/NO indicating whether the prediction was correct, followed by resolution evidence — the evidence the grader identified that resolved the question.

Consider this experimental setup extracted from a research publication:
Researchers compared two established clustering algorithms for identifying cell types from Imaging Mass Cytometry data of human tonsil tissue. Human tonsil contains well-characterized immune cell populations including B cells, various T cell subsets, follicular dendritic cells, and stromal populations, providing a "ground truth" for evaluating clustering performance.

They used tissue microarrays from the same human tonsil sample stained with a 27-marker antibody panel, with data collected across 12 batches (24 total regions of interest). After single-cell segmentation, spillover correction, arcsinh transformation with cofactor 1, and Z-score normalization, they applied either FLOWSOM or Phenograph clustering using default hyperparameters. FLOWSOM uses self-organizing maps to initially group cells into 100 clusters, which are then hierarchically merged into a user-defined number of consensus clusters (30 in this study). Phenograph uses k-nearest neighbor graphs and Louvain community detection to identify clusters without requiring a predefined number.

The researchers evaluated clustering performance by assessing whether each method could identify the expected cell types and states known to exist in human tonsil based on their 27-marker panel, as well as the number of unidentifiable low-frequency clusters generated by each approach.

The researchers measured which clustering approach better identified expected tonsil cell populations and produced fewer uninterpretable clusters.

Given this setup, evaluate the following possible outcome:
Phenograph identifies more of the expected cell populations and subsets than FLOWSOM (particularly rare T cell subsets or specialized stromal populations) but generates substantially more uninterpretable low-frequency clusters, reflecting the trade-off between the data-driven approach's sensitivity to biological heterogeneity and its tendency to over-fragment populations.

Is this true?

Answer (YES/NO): NO